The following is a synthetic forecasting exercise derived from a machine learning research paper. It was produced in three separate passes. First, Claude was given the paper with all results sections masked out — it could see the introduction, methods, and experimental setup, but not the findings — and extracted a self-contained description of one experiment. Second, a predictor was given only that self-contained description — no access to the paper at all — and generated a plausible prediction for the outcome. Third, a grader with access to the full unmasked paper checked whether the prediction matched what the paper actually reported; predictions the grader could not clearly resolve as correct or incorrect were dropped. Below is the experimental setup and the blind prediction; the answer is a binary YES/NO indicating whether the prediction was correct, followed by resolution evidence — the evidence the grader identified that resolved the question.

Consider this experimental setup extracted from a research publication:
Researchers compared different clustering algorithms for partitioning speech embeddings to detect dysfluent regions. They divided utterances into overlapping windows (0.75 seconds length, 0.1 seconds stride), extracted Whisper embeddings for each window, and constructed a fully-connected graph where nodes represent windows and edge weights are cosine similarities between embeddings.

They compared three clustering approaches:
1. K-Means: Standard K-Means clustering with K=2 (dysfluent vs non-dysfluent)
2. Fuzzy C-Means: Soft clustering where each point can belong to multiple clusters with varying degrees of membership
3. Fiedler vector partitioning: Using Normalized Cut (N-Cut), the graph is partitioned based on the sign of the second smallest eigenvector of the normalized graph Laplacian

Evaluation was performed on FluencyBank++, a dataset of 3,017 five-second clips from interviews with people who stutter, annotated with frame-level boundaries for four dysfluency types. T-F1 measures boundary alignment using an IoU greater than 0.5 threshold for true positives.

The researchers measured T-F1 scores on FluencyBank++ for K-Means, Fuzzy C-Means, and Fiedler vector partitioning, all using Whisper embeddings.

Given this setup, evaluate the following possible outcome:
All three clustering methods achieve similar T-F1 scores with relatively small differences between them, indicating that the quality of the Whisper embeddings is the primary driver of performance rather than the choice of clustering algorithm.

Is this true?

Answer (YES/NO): NO